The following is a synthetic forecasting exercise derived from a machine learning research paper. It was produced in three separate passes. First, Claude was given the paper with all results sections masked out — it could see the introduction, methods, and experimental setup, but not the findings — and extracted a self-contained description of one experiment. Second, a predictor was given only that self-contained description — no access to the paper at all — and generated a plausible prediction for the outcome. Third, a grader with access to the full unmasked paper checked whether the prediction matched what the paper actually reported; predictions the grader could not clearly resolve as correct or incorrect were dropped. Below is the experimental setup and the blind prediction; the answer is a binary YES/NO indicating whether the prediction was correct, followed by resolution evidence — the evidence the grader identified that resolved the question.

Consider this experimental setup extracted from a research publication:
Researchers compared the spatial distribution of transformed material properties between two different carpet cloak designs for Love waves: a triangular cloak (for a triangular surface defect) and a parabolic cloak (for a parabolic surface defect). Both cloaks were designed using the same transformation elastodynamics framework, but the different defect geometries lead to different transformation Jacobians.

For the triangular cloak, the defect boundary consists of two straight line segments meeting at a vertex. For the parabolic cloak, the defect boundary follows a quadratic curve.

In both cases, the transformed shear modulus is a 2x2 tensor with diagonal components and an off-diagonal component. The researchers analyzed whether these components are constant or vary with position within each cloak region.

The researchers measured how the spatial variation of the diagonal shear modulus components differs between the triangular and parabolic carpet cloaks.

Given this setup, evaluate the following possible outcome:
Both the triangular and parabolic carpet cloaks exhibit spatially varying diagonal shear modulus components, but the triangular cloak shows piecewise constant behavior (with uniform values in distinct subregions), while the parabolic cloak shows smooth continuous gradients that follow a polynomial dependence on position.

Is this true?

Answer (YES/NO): NO